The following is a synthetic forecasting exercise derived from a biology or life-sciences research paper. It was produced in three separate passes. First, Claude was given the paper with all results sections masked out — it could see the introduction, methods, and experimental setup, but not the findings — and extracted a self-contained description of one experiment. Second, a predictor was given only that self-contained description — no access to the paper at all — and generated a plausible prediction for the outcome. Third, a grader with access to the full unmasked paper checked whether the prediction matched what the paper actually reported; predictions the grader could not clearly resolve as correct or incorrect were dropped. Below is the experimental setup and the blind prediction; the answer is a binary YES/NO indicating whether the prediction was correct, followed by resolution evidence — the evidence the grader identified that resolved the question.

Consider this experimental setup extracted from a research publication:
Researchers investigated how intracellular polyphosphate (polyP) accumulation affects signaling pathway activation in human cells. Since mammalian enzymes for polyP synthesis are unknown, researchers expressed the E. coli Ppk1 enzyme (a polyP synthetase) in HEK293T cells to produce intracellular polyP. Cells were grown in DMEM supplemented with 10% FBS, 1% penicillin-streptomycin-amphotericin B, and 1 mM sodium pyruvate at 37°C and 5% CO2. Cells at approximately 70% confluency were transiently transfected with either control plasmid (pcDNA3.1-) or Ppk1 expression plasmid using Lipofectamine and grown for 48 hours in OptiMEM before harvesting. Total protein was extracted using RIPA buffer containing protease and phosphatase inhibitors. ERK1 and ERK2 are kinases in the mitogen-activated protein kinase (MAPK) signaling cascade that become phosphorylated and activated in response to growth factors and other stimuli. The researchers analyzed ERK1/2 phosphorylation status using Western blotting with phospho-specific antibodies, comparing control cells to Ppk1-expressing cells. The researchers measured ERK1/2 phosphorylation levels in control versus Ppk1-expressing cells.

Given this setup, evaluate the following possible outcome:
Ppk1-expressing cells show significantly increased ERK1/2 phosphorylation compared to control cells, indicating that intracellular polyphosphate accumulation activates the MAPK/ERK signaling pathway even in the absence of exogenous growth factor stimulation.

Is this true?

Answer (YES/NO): YES